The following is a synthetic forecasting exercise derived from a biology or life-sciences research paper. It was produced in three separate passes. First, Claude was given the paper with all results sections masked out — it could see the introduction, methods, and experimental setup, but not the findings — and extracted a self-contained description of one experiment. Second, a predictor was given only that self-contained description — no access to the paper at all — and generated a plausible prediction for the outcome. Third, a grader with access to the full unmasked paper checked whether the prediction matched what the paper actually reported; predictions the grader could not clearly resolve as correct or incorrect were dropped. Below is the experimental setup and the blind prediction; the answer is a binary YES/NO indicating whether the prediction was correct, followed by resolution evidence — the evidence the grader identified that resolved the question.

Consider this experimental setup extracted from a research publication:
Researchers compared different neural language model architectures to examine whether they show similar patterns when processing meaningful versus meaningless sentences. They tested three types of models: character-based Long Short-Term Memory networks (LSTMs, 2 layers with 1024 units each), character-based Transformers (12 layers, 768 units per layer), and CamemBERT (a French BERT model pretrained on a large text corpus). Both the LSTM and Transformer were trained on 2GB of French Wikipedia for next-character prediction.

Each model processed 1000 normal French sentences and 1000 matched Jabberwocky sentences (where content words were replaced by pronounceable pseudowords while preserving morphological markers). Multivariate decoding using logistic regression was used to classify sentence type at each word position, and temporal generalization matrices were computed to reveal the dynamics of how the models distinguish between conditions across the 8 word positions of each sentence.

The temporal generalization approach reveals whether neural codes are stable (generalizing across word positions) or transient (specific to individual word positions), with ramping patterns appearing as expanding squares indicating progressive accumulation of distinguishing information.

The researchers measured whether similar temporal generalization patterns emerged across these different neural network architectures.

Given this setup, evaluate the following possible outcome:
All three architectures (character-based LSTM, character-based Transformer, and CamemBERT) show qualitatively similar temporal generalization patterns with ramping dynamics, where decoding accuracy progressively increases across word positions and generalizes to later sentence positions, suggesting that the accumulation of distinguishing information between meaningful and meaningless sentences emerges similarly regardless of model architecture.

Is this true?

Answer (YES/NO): YES